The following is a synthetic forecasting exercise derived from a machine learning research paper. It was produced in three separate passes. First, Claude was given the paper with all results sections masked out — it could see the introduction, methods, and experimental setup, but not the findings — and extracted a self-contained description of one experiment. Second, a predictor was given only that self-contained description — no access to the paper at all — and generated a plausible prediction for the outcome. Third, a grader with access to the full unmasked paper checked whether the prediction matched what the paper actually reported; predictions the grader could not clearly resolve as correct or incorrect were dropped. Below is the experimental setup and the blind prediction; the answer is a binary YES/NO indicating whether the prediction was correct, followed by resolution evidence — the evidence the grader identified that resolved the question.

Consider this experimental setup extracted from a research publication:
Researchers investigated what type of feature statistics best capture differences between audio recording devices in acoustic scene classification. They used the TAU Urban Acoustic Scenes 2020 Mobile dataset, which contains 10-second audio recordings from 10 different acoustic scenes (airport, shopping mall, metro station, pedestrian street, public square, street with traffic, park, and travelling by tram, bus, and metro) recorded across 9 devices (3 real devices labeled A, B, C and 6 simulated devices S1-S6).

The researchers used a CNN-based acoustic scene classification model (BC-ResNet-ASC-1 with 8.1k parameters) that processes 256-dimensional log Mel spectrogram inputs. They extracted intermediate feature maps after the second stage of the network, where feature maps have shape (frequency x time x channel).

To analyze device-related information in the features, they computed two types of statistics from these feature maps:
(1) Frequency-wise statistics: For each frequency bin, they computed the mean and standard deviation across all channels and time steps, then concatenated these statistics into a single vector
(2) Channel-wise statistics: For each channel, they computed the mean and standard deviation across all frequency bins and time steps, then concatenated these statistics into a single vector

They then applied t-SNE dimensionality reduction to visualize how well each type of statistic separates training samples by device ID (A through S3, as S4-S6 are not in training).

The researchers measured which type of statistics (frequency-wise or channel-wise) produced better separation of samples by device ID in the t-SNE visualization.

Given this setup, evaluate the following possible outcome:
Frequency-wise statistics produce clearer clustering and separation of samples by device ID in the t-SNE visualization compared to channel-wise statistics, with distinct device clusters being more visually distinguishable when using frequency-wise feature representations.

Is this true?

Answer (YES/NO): YES